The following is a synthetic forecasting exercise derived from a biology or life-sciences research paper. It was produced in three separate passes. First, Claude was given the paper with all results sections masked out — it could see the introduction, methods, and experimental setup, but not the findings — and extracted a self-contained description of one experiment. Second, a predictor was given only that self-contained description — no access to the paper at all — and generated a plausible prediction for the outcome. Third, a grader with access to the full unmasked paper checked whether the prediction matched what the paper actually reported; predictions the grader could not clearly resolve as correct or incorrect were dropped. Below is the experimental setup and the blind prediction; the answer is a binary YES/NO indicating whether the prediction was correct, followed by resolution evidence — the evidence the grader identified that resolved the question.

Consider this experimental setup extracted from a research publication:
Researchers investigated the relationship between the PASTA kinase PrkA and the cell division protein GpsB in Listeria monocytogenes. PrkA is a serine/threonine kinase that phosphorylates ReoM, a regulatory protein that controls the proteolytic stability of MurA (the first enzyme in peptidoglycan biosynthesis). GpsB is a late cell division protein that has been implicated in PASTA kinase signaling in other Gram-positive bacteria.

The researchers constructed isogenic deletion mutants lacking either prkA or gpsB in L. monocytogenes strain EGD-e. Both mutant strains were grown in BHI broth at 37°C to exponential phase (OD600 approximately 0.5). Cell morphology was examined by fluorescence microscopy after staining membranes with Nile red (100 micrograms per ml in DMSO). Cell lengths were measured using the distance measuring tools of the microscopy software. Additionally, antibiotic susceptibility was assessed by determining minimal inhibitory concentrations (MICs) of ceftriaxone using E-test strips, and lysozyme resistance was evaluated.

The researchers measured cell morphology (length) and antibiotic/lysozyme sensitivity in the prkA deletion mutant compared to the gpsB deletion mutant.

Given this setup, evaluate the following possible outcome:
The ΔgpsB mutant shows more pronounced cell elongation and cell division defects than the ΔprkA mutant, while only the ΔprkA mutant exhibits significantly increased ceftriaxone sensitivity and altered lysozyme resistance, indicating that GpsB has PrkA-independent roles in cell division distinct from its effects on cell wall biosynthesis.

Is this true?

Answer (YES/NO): NO